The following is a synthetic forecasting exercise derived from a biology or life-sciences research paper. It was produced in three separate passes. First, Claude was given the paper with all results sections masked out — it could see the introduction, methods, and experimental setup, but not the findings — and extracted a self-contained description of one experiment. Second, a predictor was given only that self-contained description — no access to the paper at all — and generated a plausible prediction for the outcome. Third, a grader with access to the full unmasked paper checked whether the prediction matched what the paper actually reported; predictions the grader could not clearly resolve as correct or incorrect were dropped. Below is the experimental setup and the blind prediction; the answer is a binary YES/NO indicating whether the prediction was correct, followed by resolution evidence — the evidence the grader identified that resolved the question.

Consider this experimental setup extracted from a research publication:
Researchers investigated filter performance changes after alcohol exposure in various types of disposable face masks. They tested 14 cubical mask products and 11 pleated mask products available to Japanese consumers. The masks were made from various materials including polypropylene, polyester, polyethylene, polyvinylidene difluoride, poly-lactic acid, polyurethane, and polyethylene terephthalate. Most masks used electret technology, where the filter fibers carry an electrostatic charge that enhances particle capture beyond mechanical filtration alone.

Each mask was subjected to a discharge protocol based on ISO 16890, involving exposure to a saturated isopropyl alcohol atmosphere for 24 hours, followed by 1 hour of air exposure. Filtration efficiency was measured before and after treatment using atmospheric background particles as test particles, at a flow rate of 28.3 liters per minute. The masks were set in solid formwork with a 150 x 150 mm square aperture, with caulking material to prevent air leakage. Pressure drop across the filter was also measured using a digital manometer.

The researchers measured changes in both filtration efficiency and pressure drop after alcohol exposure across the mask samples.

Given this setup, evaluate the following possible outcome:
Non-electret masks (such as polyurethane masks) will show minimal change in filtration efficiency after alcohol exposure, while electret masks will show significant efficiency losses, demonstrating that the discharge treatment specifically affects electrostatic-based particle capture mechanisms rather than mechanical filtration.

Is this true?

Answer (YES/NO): YES